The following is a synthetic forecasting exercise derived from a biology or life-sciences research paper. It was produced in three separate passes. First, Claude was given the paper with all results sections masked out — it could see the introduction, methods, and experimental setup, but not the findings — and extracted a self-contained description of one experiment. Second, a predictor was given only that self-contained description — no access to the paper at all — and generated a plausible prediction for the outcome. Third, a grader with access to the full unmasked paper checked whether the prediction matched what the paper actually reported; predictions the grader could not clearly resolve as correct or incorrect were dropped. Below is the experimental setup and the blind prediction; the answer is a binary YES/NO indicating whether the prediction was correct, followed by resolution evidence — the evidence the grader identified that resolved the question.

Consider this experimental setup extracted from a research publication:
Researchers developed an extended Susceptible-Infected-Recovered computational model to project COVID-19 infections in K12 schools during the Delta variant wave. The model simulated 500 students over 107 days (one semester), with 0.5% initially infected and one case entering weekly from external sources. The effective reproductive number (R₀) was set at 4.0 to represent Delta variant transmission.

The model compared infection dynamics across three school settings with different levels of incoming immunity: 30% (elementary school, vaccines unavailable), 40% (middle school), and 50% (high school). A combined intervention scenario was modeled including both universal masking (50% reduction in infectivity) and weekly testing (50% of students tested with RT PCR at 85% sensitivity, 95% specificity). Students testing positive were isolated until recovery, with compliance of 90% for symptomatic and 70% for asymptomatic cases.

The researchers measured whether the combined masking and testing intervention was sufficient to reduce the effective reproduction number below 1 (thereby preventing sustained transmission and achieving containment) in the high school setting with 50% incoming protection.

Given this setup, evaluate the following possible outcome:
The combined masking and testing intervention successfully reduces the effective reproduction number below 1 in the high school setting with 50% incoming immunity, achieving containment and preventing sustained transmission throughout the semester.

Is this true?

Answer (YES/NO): NO